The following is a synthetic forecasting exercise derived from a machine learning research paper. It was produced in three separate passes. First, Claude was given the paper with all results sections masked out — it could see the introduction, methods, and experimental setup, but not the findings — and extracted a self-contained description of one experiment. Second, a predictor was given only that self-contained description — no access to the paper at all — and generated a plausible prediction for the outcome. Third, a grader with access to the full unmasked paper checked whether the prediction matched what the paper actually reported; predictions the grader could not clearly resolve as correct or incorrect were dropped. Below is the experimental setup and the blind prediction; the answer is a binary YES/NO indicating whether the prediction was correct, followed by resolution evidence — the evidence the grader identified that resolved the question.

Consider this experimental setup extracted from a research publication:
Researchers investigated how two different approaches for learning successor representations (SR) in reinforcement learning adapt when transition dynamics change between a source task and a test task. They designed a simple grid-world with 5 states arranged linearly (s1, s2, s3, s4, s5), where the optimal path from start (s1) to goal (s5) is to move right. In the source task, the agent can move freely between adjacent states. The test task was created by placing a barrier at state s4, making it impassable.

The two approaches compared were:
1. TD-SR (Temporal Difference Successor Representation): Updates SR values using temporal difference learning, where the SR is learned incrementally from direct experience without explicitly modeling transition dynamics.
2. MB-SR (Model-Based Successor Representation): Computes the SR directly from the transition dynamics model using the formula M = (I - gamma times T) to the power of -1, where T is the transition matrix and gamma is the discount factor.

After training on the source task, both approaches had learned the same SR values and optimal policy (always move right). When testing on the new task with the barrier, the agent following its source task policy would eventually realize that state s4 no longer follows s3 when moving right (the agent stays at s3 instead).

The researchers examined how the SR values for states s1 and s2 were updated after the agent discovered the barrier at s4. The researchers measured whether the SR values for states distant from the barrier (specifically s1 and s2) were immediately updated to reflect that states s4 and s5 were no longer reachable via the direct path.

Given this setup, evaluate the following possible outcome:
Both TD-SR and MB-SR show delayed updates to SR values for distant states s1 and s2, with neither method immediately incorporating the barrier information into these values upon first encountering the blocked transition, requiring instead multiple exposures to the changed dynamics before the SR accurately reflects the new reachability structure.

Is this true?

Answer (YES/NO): NO